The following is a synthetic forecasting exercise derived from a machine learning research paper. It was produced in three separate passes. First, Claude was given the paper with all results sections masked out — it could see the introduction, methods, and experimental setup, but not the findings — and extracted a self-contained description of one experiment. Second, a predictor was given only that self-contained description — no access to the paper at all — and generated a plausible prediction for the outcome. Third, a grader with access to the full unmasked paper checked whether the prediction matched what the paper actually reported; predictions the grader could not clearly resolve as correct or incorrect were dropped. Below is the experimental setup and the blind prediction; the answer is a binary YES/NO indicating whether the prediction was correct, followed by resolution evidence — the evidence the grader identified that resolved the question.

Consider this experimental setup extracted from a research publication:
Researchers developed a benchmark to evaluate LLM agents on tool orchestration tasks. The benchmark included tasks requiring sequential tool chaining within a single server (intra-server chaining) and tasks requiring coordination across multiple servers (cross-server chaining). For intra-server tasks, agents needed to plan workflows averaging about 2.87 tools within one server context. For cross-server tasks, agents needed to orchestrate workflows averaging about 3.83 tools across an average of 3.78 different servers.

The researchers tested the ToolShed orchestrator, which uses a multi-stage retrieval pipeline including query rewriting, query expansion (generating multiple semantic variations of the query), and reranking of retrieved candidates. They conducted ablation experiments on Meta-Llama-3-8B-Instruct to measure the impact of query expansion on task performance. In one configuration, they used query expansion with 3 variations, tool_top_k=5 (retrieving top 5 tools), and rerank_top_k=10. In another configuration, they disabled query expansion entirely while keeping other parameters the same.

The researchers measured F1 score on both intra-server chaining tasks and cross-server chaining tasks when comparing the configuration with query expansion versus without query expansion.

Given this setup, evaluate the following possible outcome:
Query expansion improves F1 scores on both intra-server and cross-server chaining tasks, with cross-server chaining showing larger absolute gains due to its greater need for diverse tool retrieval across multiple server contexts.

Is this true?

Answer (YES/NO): NO